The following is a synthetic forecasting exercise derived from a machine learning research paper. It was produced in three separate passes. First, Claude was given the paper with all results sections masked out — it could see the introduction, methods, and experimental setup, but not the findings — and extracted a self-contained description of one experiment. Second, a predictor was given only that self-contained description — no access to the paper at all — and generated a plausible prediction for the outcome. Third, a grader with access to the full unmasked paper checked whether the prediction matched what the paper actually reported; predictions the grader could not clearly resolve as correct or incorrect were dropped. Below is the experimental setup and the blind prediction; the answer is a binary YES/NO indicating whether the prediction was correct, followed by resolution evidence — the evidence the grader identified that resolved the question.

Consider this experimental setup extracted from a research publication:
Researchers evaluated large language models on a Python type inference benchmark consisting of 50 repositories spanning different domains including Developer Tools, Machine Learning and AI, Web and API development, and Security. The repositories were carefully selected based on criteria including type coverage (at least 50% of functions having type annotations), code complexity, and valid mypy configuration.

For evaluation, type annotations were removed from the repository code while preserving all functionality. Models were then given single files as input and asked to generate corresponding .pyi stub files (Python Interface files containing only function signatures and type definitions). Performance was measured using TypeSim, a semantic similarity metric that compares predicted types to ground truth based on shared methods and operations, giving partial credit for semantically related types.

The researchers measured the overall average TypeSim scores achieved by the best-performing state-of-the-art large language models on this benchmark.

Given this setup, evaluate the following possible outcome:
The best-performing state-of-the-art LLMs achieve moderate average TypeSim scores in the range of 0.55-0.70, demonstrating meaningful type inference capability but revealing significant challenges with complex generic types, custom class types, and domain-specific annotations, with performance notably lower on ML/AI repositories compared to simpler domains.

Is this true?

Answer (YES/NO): NO